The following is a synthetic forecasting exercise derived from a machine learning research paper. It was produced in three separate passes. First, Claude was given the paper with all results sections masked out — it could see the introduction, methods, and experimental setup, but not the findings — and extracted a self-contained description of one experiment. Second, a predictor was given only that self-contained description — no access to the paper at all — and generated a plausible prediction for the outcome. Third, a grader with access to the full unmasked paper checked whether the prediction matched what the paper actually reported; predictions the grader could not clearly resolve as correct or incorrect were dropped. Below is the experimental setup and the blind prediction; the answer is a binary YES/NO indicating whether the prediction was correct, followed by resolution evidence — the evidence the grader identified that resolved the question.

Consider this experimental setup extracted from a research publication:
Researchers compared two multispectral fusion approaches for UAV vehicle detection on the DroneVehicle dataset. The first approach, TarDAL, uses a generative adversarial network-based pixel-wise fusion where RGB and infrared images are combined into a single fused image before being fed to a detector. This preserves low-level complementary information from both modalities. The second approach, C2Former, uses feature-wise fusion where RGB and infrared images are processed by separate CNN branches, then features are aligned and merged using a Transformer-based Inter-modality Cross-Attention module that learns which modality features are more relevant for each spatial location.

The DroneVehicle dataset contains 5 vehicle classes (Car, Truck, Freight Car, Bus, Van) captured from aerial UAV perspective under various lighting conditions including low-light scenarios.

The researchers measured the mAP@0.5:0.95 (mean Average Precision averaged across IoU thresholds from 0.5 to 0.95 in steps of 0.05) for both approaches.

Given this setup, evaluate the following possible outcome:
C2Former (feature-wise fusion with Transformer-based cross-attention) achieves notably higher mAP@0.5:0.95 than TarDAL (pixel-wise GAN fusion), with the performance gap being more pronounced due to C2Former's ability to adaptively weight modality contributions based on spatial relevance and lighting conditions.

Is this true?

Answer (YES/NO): YES